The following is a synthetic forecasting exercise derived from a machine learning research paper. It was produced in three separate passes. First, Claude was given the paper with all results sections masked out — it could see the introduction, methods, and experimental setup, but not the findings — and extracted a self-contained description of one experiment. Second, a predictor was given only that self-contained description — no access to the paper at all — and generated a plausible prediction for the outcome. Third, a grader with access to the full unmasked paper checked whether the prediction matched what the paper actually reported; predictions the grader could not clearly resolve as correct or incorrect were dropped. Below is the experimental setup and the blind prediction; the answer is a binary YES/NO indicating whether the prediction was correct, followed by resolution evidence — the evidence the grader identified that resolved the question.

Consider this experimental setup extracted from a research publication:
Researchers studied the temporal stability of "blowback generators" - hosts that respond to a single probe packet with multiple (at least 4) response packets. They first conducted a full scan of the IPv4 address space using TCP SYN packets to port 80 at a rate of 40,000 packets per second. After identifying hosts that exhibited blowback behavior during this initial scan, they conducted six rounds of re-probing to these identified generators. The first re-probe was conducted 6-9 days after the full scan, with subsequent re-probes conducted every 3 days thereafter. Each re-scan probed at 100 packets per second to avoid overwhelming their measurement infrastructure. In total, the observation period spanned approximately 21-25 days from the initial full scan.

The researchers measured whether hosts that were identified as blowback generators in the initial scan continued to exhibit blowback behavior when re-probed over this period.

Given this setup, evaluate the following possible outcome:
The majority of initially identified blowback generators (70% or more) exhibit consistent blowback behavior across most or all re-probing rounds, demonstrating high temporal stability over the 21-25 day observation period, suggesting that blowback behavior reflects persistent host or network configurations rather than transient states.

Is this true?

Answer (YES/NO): NO